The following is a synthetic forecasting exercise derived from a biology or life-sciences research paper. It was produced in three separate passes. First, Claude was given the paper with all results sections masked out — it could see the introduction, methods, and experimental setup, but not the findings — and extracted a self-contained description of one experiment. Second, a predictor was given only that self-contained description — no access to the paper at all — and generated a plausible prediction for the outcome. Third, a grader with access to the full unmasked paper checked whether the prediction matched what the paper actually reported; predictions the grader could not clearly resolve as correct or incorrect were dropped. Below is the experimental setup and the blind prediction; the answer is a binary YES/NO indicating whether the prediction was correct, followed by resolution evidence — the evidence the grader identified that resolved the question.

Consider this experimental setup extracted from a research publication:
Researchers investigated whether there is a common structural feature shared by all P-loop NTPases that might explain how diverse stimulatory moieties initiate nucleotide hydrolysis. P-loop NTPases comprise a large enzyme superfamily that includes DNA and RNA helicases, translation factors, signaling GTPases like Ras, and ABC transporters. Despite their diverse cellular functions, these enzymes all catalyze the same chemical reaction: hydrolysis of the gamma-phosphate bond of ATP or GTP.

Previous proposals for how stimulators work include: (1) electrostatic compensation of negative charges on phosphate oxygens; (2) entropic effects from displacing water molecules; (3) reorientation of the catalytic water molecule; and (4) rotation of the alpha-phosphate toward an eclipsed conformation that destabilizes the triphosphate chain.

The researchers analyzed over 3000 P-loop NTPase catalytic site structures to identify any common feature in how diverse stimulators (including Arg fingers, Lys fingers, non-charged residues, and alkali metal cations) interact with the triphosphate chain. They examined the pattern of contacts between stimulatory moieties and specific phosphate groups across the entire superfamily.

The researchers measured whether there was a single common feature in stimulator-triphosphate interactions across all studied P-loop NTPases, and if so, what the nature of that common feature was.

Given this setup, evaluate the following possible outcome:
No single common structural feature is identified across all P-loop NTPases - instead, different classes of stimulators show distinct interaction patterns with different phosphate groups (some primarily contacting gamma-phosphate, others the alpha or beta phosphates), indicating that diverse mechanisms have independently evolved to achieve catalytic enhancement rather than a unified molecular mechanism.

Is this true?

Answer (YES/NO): NO